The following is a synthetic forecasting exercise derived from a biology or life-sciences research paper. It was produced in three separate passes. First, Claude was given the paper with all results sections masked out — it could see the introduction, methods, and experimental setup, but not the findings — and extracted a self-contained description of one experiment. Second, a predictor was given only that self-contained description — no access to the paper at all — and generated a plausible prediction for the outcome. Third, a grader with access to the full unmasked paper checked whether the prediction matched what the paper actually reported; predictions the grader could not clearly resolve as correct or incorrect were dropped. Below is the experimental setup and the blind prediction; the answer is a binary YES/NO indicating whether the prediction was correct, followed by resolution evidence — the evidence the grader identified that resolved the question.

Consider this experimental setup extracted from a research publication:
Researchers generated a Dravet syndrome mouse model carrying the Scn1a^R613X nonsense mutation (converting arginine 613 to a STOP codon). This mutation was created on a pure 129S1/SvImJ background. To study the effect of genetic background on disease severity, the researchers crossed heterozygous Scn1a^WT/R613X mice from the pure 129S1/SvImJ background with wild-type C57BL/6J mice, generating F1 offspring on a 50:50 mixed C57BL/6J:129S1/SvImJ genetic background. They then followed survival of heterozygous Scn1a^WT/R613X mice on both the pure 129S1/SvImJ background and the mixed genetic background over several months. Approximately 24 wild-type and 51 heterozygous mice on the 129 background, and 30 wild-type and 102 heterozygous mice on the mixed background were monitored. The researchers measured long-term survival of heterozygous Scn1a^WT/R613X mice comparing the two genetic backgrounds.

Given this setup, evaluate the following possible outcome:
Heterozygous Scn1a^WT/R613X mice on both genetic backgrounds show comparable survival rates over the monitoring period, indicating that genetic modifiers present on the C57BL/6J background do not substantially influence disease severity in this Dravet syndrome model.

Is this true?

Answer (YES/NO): NO